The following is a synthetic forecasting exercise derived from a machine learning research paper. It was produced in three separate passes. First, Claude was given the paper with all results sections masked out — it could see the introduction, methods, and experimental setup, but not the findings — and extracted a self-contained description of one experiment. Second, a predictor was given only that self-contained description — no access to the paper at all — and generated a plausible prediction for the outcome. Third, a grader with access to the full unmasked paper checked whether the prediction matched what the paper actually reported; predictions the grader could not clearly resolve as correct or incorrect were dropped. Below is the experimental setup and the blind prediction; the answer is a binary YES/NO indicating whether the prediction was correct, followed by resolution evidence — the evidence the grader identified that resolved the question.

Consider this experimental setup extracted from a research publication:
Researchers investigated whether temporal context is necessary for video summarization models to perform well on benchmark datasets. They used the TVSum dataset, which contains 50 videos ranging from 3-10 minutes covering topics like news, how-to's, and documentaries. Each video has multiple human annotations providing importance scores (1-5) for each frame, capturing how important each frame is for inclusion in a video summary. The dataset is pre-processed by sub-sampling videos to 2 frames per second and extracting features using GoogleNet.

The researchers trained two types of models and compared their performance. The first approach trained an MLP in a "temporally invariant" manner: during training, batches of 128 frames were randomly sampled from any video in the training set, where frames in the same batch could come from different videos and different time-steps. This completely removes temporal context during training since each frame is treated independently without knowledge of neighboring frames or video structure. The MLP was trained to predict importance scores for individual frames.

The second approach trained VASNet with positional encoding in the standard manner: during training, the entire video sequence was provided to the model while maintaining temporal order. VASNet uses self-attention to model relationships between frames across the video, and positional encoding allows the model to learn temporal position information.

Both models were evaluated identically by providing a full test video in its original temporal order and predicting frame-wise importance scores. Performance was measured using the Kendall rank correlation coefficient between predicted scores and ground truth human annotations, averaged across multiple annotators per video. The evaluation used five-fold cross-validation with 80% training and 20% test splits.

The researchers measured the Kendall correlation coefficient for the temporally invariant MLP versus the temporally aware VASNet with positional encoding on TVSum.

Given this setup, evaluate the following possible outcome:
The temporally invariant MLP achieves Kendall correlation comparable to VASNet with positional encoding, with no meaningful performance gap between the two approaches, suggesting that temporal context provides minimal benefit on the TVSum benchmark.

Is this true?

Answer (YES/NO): NO